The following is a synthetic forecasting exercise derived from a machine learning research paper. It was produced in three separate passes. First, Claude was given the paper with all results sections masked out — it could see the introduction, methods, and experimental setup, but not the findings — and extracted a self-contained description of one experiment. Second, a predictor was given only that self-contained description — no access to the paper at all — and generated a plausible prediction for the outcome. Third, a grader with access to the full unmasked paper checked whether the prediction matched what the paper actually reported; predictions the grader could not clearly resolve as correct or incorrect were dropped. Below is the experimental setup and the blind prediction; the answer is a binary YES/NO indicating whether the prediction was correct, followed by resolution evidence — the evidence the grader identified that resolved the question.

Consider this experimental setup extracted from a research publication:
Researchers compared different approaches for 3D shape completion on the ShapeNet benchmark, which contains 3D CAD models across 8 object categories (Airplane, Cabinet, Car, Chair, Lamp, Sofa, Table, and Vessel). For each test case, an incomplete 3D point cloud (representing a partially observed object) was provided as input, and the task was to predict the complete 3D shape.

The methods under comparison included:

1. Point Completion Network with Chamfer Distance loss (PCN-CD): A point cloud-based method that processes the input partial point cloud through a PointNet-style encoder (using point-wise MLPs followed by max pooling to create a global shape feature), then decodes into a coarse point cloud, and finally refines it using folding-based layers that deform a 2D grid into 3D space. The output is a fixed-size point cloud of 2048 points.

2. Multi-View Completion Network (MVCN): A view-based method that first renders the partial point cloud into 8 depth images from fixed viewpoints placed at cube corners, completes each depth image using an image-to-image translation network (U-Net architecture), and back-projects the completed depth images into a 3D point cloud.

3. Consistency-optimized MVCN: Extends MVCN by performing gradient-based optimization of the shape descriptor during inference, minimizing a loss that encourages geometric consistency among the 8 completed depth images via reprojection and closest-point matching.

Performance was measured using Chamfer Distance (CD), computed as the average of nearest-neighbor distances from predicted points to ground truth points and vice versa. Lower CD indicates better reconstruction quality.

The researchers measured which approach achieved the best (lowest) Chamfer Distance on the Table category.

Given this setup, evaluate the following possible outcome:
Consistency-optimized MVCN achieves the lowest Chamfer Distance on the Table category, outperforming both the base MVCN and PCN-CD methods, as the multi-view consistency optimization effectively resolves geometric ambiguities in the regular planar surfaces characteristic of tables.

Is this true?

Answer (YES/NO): NO